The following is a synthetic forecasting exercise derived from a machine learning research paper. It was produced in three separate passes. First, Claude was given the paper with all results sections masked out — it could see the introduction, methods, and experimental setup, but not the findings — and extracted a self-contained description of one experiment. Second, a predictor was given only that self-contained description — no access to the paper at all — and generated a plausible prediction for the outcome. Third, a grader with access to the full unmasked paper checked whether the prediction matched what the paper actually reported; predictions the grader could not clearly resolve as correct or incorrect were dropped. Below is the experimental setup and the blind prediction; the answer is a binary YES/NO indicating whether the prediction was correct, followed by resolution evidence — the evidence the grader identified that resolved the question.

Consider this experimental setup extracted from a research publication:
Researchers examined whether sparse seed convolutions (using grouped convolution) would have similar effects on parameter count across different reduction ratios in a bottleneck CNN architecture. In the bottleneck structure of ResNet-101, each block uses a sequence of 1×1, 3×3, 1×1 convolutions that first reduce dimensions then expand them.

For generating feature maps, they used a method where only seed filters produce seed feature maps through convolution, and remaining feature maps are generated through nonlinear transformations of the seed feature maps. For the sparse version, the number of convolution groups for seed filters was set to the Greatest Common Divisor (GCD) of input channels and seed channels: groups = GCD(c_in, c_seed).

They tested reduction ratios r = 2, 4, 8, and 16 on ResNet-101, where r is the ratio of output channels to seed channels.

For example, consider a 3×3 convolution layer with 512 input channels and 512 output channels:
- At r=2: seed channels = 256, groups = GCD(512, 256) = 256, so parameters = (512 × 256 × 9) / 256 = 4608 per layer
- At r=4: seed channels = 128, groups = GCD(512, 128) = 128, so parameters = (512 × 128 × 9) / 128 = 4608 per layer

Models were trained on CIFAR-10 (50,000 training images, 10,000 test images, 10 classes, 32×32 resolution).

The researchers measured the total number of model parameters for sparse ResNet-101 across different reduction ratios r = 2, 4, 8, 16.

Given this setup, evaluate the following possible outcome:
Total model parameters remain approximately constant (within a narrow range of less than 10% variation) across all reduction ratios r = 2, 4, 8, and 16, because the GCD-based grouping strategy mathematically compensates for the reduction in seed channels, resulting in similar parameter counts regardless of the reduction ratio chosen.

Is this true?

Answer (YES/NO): YES